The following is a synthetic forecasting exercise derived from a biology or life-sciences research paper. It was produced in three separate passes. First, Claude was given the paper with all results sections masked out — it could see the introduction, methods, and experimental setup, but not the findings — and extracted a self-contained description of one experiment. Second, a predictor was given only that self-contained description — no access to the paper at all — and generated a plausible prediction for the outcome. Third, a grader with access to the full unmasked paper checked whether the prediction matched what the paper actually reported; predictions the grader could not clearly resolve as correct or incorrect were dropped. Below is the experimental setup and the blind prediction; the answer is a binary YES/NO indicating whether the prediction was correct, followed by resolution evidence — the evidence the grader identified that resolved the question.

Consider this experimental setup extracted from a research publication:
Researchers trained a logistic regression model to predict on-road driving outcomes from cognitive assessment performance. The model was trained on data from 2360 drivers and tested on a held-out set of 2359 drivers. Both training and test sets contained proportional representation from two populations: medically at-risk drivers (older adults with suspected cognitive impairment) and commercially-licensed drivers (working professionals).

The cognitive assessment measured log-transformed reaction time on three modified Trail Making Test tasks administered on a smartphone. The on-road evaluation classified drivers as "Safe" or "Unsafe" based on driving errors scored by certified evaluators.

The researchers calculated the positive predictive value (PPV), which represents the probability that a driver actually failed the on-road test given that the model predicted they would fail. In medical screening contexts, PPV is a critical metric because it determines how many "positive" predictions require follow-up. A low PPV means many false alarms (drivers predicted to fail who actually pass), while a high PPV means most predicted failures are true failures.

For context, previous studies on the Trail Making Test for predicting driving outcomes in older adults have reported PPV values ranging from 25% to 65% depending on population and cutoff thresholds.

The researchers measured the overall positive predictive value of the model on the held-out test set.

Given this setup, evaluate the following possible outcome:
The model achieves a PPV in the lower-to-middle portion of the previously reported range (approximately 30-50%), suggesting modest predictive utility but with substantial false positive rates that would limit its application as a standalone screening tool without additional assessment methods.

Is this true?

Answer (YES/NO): YES